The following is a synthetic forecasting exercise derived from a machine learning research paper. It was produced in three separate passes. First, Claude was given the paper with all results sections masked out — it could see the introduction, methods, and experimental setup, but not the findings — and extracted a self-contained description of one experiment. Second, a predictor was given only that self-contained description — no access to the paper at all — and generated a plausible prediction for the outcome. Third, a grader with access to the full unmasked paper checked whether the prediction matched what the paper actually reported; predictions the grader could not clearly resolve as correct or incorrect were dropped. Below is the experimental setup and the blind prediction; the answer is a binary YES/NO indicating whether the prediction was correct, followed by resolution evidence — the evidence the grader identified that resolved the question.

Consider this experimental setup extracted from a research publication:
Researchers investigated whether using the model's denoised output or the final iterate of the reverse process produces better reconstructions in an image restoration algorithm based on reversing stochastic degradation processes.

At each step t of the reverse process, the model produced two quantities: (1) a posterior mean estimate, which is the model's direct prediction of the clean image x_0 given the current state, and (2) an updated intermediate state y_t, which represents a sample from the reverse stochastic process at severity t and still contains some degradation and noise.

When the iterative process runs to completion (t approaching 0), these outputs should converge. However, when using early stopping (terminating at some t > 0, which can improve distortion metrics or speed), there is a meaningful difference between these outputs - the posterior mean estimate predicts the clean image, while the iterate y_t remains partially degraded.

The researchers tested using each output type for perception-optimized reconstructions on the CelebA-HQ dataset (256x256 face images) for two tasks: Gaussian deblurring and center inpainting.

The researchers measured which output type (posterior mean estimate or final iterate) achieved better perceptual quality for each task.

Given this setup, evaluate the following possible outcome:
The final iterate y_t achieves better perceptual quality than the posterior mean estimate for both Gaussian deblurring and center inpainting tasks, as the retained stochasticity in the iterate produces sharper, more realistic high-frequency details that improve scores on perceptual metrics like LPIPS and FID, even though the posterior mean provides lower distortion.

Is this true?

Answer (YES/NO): NO